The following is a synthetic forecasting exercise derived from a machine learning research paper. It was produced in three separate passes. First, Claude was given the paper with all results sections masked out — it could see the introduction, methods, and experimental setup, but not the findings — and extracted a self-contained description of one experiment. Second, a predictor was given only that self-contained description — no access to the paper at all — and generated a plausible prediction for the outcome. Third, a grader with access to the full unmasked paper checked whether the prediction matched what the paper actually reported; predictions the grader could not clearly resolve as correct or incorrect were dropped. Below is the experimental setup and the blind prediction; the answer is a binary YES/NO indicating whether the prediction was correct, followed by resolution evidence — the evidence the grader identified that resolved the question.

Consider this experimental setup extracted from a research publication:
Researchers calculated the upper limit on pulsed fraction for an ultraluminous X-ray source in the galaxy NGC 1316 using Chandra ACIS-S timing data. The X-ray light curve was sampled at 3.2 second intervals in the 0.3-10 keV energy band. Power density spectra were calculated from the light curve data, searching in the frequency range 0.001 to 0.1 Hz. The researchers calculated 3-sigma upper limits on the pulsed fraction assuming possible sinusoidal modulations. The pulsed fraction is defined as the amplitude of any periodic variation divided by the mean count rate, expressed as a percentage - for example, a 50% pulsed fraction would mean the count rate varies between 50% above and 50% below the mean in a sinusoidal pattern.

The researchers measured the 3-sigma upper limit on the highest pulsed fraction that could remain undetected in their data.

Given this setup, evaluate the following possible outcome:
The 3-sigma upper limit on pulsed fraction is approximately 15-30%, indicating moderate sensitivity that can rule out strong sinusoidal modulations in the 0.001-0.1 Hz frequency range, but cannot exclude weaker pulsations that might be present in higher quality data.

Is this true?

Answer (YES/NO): YES